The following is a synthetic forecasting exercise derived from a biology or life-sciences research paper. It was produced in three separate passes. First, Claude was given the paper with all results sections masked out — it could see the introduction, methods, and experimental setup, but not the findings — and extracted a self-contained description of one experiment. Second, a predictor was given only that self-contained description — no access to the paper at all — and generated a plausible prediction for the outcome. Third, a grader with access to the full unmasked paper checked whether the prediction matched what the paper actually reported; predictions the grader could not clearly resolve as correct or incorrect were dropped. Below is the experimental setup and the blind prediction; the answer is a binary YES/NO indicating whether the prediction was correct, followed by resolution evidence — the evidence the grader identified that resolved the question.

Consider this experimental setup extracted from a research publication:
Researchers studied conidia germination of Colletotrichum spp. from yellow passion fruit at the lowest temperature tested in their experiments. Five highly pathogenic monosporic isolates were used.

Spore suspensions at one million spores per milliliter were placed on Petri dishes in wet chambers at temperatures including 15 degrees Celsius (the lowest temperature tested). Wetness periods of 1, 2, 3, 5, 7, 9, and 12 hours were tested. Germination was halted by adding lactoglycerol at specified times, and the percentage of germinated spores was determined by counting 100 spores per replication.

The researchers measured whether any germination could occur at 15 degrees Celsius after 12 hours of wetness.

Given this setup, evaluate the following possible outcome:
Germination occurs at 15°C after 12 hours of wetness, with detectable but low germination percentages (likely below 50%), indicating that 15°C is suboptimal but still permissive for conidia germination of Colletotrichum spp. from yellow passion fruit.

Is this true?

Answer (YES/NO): YES